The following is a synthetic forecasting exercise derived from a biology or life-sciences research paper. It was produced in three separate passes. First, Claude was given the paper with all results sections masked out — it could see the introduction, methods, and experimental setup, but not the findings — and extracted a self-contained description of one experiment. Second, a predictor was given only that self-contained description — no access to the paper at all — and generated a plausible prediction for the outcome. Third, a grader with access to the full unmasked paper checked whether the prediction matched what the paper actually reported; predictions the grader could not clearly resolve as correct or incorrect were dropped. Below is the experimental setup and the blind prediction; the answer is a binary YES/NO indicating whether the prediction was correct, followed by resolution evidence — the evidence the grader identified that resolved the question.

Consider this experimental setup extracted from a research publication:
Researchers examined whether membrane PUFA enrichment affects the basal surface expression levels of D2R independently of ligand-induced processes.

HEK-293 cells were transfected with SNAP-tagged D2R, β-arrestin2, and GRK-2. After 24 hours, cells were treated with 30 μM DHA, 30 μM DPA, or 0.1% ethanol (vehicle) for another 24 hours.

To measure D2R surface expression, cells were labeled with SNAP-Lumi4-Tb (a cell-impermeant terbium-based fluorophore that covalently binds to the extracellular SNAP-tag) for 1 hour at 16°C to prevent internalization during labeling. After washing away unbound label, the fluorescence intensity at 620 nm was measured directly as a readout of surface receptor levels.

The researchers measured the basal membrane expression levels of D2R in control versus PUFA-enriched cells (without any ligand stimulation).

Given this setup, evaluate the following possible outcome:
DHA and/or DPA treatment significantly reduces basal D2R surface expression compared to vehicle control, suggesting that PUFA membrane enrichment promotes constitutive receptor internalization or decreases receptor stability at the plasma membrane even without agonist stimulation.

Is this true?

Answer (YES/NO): NO